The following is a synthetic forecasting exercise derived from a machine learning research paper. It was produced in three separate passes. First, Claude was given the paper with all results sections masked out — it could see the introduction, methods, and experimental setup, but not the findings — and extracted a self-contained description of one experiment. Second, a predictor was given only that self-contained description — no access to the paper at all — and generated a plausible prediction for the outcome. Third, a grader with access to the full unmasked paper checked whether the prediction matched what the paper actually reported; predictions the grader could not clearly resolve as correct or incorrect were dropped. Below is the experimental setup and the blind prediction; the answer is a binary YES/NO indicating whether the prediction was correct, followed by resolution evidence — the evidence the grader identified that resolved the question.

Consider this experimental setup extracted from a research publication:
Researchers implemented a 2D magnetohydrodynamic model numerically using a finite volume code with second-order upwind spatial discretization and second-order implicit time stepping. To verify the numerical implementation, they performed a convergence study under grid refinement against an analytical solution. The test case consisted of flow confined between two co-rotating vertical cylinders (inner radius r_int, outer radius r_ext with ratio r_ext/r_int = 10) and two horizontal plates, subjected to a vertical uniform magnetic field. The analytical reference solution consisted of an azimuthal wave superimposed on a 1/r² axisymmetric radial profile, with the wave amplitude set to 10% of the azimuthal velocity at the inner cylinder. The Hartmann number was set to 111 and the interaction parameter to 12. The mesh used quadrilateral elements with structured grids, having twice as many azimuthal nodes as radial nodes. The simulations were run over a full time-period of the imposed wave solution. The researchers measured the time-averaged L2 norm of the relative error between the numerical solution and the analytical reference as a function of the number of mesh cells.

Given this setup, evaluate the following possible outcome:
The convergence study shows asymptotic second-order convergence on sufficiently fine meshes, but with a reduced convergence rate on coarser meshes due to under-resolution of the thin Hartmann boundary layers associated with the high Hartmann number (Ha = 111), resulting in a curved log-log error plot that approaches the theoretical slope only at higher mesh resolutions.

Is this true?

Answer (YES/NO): NO